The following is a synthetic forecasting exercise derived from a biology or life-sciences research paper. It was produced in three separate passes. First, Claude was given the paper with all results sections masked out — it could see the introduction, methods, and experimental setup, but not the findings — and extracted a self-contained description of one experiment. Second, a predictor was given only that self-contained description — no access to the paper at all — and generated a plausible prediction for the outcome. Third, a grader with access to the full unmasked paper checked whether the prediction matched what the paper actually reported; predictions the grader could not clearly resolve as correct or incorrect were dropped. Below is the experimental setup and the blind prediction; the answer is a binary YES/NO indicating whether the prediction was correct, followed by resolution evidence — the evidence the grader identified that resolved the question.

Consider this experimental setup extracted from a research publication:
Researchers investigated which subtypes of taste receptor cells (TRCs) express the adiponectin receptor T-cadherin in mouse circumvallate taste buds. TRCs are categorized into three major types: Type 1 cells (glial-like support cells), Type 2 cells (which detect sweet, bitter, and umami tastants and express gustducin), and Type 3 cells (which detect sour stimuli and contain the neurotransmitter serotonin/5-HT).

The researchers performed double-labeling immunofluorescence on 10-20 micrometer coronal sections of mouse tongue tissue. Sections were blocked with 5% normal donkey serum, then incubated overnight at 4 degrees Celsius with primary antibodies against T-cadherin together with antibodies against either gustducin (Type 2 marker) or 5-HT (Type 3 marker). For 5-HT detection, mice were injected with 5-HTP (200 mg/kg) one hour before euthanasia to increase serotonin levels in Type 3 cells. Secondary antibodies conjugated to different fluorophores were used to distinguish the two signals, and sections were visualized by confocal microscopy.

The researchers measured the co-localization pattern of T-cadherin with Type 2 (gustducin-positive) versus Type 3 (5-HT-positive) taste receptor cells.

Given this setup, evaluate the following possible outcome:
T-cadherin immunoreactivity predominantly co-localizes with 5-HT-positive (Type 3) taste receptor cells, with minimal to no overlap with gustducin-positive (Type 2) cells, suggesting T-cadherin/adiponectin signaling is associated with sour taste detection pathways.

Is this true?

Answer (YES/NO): NO